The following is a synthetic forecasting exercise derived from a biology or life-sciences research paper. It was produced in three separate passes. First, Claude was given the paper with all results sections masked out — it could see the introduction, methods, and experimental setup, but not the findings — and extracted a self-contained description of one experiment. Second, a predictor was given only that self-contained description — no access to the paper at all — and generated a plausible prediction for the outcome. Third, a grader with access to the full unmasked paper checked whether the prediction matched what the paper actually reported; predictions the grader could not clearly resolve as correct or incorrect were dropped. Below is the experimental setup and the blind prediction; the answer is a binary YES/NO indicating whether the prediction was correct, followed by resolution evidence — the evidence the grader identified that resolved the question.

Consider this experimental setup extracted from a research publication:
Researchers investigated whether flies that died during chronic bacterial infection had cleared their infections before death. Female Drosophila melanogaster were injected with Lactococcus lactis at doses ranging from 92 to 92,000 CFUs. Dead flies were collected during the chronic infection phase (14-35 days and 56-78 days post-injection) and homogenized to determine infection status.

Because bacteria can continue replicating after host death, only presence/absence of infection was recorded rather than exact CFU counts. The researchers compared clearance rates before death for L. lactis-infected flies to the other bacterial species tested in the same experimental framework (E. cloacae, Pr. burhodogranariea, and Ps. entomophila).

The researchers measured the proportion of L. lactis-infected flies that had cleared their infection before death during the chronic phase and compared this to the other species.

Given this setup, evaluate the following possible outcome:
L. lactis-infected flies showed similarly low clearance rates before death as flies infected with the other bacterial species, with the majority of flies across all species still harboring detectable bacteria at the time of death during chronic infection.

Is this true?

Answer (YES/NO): NO